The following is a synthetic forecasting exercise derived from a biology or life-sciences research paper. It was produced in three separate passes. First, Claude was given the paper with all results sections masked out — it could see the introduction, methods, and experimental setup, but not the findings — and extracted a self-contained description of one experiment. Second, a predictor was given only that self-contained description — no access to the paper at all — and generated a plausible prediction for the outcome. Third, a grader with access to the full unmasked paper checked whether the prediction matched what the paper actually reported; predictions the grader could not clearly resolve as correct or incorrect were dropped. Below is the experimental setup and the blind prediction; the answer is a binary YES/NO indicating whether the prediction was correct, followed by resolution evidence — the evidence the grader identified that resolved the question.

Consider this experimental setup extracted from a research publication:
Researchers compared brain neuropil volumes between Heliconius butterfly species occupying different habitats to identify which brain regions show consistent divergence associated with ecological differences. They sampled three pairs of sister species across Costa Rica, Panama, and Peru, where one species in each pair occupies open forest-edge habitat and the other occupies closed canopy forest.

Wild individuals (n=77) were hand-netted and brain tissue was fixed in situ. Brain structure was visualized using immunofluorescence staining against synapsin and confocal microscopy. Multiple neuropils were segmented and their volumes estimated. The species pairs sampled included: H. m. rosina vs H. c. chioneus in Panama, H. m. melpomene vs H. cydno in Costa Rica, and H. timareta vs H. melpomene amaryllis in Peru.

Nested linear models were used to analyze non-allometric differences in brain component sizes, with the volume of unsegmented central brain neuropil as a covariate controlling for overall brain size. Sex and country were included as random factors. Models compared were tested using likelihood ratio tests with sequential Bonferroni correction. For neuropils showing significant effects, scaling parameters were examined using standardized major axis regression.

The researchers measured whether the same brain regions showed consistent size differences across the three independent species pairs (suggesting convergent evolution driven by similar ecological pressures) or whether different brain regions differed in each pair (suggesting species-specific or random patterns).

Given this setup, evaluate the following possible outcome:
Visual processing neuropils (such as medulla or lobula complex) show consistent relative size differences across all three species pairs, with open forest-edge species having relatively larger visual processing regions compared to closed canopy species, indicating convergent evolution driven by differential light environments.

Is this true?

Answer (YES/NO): NO